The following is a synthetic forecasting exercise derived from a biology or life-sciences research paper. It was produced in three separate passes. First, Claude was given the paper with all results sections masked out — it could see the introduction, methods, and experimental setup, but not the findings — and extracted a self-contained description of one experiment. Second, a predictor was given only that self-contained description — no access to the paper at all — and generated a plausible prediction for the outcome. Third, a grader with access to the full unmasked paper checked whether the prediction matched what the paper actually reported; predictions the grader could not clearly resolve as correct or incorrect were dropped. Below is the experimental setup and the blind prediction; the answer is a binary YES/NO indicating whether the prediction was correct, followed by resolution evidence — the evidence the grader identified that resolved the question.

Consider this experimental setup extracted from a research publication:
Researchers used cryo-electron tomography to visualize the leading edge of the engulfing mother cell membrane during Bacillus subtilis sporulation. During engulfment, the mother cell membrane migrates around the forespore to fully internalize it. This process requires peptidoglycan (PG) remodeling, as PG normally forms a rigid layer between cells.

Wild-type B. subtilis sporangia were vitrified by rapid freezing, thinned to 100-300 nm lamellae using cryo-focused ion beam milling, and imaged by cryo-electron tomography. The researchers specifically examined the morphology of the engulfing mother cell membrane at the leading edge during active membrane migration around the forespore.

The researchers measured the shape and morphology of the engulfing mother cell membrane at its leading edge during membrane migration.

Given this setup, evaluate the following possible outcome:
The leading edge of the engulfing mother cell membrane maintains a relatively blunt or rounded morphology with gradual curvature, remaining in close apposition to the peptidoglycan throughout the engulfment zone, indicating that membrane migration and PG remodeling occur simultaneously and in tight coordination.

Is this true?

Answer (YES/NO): NO